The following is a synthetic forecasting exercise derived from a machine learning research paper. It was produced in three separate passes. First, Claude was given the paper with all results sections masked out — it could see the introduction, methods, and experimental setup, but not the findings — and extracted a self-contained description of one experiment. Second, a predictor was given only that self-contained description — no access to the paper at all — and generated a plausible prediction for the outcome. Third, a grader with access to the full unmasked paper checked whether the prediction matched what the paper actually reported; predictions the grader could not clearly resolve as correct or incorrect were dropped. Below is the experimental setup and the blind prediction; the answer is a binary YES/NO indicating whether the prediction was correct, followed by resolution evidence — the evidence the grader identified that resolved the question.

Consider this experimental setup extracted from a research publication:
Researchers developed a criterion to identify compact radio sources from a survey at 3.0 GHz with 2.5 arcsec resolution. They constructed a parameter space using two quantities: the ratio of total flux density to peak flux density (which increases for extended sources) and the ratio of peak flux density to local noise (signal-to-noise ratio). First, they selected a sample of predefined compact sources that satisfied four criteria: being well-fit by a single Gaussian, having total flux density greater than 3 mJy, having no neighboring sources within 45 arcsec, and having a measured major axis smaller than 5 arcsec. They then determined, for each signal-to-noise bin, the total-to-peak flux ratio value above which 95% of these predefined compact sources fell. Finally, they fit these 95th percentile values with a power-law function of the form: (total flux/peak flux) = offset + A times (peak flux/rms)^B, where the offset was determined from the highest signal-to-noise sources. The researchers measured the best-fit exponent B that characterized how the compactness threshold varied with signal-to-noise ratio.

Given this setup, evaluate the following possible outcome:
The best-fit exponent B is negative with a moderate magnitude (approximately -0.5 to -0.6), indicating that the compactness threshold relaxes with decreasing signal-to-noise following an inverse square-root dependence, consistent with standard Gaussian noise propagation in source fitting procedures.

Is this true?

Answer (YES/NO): NO